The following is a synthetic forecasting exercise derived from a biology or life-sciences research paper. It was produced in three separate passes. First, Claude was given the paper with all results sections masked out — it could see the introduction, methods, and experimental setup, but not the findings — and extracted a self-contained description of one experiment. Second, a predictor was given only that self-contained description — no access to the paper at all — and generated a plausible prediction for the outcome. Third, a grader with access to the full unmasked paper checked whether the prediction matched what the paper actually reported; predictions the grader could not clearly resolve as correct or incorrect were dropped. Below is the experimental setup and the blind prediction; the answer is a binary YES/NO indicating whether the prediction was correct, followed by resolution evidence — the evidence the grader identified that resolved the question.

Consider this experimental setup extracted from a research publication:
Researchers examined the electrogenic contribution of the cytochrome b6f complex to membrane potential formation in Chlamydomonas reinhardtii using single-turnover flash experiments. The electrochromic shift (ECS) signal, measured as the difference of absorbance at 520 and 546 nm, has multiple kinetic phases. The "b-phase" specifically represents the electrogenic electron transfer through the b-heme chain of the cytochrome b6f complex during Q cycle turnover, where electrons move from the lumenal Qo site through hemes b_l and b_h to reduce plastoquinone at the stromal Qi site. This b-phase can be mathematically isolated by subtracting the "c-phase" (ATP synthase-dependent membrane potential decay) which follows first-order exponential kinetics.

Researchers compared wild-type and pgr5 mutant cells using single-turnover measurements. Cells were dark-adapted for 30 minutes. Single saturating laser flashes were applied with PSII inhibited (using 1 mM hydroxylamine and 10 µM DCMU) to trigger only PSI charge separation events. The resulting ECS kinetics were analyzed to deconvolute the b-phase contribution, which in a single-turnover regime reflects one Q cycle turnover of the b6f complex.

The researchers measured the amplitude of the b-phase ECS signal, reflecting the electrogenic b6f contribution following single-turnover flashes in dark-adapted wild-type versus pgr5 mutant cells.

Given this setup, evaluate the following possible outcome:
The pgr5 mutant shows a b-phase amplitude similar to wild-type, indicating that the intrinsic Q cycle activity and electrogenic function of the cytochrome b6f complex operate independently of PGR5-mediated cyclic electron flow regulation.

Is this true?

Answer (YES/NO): NO